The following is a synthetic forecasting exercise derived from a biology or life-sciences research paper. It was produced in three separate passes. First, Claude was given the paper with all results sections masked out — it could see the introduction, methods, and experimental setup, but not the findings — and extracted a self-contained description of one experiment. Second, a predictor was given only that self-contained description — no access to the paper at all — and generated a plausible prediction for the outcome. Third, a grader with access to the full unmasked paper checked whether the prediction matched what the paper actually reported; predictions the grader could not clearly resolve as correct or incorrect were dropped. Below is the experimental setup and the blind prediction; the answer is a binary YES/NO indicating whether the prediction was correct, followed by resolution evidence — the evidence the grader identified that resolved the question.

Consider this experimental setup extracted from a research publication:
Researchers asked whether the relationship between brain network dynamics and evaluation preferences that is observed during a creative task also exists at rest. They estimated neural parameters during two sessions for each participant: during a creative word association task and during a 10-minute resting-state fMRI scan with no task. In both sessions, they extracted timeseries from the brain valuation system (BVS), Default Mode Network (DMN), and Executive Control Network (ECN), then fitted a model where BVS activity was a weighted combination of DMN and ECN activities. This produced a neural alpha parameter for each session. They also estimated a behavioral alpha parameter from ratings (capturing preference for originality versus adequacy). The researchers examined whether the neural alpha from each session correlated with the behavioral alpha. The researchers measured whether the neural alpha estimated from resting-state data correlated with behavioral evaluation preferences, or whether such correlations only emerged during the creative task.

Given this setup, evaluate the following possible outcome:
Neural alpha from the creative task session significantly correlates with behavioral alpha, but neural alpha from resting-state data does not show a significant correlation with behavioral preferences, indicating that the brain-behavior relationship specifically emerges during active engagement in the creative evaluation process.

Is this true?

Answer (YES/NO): NO